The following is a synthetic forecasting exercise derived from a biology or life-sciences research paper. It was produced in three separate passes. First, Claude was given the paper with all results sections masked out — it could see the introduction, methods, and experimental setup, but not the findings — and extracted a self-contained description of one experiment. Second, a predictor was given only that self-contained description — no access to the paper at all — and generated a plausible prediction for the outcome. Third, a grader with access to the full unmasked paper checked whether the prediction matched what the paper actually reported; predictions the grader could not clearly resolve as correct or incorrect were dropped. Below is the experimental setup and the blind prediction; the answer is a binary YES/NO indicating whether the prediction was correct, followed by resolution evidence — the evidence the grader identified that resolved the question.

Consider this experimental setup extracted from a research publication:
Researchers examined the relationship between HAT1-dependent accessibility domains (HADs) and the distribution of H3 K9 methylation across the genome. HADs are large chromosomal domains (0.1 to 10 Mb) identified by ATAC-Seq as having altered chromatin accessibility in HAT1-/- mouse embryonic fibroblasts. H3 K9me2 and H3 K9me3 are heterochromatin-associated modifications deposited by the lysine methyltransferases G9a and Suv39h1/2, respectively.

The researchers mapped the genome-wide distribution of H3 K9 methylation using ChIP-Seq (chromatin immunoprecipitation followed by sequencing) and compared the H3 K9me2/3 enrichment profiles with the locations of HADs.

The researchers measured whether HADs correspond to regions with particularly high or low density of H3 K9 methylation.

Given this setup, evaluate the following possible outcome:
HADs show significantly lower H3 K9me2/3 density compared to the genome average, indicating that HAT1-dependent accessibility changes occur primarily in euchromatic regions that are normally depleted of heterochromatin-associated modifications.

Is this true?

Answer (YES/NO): NO